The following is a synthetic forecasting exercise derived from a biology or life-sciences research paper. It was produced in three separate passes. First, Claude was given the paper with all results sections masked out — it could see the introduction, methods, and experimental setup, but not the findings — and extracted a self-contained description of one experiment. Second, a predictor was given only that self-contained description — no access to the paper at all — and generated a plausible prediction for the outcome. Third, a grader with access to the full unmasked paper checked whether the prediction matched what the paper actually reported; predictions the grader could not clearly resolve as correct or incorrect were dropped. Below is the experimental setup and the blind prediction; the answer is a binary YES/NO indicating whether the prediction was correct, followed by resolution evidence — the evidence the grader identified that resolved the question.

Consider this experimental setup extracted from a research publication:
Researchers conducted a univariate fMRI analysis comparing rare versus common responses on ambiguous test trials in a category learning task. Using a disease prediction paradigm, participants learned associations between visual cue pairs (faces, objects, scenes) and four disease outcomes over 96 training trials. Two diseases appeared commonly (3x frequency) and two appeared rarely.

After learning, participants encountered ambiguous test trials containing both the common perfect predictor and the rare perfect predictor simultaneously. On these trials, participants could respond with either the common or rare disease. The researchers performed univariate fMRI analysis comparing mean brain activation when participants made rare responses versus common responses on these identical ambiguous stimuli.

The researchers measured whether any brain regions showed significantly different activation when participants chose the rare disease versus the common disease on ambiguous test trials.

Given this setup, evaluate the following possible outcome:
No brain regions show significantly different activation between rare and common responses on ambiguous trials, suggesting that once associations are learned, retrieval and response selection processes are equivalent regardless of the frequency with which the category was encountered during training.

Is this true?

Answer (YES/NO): YES